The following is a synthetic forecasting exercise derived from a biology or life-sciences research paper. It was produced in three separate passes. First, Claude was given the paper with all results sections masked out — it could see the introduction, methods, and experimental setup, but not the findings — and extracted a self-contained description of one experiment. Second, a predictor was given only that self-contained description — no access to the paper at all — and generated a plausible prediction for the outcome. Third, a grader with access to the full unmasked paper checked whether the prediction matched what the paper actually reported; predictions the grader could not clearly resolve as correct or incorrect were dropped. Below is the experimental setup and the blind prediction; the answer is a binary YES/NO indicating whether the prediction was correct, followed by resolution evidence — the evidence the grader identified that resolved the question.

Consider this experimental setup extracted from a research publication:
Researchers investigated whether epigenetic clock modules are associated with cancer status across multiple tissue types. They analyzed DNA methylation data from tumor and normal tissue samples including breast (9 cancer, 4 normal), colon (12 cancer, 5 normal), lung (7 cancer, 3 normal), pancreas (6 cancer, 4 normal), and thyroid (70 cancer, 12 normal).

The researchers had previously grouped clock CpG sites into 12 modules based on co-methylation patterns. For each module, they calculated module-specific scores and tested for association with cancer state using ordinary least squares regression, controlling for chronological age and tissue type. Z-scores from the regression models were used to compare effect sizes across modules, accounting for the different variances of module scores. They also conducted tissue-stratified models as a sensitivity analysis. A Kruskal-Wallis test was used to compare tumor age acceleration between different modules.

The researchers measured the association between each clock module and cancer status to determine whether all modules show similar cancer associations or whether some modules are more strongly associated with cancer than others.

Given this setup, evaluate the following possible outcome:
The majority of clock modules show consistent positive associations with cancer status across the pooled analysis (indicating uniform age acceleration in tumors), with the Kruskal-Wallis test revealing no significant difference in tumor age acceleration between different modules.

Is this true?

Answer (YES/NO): NO